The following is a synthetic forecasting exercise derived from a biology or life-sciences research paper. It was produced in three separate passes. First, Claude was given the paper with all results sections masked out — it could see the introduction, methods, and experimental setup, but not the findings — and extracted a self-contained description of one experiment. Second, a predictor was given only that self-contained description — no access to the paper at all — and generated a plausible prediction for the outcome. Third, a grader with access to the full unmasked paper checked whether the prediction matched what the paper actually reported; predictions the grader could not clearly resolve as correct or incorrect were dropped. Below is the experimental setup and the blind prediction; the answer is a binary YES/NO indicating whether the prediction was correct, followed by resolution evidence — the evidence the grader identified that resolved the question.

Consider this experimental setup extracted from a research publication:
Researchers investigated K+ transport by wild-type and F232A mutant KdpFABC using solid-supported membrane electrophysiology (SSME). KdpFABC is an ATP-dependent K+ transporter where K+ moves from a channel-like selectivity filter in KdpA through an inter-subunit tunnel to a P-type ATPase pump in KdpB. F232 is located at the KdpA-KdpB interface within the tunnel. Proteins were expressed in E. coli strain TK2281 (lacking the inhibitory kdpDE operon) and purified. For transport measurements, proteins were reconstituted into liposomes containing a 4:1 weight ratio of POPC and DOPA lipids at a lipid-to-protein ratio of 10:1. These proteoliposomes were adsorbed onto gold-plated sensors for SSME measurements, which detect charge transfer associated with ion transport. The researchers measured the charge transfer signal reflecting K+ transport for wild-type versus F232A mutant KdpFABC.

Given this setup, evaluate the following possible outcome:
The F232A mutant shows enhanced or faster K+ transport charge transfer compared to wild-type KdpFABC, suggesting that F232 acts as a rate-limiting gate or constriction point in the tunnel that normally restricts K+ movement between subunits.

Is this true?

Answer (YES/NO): NO